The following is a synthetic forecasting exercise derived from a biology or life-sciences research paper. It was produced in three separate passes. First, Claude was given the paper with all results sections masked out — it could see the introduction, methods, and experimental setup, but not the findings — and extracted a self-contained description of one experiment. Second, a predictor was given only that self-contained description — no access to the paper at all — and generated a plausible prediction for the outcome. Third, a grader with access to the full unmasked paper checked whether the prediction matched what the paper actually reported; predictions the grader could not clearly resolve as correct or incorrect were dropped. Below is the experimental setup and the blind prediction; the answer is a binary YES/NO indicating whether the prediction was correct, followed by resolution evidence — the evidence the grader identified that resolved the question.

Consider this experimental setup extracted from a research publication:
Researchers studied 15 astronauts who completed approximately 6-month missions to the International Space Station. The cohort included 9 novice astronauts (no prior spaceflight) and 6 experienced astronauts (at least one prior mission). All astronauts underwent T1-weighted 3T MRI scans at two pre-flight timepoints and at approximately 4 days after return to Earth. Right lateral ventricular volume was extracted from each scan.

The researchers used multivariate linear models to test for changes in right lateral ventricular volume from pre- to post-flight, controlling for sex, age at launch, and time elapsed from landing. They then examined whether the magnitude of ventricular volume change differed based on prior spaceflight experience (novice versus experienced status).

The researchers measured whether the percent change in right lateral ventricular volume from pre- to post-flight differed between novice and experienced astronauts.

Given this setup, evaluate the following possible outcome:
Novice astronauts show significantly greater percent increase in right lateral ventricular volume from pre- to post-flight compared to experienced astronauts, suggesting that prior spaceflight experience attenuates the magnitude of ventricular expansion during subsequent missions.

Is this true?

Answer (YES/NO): NO